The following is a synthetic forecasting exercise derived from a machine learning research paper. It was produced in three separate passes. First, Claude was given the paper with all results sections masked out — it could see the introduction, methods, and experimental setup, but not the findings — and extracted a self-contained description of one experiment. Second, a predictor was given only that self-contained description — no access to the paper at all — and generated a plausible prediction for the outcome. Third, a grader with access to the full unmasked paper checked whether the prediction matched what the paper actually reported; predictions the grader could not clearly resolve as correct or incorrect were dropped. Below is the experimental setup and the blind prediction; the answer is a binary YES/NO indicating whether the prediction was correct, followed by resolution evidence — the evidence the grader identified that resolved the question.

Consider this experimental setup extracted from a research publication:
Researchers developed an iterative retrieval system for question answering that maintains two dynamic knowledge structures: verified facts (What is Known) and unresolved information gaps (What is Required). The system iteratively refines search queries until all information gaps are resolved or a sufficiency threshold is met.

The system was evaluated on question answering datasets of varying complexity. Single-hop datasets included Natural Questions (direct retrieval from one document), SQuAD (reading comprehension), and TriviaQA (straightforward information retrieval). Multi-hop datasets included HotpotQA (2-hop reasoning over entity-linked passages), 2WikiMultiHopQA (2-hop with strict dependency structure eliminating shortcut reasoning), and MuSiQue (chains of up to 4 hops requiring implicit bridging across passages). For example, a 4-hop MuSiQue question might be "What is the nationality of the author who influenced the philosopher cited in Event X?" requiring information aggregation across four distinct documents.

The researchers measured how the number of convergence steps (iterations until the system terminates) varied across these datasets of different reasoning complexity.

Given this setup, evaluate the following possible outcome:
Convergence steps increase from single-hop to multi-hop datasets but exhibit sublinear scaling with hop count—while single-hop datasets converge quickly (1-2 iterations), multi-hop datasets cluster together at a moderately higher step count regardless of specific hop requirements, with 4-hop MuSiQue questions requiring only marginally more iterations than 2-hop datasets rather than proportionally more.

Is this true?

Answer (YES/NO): NO